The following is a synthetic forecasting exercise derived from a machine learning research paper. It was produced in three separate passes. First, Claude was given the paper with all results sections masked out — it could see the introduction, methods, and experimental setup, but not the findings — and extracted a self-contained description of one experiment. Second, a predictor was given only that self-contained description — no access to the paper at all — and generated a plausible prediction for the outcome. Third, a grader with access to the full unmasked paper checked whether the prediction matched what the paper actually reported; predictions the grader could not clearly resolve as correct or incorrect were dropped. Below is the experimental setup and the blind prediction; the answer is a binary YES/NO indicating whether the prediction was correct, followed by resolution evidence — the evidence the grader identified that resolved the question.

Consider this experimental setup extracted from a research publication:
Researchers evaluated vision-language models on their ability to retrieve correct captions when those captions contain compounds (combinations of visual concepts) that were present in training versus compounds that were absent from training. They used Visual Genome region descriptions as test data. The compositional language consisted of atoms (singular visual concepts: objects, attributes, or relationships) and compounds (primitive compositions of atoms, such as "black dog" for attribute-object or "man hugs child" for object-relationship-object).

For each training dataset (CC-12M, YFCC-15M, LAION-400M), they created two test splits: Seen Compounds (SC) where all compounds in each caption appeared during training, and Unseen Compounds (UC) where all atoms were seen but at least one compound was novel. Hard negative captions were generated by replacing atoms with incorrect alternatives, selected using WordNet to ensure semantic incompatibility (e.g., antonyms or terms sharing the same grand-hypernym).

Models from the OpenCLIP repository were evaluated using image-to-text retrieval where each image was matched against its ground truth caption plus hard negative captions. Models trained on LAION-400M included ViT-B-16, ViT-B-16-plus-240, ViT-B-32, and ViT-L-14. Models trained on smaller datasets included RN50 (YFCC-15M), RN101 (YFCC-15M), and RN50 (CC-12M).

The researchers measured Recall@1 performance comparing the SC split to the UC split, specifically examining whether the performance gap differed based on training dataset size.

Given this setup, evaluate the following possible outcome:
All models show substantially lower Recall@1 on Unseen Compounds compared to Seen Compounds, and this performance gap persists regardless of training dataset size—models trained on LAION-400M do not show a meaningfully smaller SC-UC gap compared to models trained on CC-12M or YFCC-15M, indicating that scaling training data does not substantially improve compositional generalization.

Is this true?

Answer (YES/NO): NO